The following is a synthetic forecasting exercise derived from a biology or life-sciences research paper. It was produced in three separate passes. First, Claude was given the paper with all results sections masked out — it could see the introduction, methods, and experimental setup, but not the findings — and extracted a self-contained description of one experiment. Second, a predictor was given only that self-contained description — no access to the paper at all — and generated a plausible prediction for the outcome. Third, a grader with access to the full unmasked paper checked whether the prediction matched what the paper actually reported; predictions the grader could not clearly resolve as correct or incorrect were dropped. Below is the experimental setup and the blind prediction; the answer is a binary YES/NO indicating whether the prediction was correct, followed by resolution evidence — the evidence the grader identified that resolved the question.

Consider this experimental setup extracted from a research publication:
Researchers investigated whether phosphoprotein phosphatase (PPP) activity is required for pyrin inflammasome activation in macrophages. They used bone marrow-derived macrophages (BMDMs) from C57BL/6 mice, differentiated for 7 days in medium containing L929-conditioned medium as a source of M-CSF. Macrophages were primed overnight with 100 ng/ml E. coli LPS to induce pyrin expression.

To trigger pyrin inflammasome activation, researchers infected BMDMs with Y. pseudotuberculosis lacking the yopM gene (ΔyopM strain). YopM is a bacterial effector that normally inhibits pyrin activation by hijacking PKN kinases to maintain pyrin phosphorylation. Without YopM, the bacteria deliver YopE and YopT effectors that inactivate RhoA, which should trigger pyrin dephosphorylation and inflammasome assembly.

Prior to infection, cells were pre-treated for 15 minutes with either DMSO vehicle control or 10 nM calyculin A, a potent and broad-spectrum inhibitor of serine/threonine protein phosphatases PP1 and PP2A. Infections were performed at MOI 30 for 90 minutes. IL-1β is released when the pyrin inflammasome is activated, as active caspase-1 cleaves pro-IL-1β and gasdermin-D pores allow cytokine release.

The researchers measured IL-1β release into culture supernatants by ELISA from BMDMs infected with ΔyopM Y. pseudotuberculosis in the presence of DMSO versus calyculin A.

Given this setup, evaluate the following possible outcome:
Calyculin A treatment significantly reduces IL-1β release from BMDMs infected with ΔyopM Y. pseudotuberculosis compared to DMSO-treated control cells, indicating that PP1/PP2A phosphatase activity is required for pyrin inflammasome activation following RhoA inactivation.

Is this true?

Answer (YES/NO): YES